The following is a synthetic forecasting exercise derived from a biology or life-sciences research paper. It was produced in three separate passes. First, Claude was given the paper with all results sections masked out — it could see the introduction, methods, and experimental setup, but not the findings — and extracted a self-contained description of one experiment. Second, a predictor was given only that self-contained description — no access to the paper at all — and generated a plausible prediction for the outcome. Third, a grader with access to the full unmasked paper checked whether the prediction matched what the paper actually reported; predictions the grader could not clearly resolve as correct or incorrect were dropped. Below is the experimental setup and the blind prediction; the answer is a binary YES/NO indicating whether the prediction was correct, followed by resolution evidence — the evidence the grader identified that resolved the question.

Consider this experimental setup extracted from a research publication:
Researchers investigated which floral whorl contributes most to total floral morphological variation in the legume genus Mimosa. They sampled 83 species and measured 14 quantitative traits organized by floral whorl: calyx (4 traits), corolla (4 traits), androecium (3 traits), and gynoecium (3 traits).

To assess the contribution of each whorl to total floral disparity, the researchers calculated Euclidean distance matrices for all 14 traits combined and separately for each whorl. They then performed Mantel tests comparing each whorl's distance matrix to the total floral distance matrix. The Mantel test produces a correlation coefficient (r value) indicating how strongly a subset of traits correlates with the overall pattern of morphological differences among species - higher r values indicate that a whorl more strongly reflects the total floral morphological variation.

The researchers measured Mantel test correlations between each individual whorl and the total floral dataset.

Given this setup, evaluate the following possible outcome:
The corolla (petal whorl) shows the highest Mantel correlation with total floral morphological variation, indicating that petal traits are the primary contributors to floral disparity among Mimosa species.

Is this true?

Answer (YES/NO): NO